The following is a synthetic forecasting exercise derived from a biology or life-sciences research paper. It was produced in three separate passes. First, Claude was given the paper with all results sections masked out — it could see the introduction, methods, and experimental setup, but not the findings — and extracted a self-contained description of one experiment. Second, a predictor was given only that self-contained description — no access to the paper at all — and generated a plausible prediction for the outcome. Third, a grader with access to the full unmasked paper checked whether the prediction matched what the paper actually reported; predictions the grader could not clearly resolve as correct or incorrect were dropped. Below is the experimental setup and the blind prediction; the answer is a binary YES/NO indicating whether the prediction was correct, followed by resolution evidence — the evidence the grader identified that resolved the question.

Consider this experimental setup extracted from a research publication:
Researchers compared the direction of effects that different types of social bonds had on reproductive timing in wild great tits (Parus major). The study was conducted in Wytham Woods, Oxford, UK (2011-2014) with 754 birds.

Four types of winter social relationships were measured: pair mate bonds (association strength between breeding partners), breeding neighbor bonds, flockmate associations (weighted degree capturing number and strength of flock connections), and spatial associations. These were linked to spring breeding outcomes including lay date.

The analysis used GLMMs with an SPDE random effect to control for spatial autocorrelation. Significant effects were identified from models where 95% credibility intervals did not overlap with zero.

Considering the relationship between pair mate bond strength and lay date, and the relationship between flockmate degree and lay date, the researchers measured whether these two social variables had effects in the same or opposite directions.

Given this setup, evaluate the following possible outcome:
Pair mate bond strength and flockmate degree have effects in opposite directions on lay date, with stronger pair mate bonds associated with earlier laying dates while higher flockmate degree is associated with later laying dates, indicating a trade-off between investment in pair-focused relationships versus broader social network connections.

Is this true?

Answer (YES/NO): YES